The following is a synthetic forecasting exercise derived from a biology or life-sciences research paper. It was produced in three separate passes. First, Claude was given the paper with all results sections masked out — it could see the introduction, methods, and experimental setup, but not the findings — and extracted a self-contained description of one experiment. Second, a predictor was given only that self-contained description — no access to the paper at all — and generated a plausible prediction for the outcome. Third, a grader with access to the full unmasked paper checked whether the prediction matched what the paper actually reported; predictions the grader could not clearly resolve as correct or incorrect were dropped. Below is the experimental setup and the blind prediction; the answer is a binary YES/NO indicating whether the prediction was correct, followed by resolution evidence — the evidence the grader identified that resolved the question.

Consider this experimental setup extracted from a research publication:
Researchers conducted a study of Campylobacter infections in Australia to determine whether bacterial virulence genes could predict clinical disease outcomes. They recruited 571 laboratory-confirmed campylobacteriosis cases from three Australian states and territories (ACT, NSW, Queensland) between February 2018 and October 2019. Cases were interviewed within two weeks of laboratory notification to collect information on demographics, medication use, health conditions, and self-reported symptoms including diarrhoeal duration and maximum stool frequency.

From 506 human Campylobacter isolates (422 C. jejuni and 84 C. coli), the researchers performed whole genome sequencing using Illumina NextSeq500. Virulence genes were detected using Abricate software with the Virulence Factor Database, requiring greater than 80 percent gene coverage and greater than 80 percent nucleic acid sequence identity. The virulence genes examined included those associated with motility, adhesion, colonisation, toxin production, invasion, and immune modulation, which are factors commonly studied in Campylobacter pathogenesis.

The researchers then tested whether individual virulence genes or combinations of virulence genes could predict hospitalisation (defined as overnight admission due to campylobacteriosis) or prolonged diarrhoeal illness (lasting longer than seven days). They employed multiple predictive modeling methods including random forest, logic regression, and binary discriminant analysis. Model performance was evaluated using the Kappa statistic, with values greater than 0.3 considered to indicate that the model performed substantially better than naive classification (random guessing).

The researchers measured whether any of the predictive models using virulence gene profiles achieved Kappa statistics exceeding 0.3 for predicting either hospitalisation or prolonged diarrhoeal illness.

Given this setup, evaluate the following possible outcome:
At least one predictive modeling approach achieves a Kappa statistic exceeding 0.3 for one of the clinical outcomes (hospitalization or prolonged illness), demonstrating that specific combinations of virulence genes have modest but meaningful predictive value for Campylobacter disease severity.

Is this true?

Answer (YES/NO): NO